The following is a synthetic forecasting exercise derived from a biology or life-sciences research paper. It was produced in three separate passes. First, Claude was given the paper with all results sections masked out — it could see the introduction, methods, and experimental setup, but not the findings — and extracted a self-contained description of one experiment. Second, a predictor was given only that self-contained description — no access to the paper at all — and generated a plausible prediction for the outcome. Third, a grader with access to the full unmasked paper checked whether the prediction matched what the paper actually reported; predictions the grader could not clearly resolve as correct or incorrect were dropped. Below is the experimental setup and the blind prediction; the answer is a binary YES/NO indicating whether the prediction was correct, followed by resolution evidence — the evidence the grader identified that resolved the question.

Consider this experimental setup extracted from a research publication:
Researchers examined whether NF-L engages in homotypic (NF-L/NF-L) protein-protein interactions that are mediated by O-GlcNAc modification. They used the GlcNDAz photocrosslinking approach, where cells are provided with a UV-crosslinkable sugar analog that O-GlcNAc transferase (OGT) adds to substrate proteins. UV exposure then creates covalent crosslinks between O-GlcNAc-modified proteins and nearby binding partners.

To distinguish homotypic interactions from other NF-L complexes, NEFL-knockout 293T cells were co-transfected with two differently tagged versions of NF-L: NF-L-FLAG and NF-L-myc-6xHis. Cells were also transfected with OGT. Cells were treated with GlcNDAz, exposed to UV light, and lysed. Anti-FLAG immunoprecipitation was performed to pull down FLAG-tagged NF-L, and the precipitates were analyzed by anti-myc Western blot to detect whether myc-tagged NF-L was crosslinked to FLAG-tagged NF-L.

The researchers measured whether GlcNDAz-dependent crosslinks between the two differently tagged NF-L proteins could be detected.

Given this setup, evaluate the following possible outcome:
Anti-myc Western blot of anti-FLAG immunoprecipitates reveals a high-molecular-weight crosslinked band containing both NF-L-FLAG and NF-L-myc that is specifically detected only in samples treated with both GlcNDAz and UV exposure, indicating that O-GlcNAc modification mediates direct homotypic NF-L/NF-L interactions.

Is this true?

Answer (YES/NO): YES